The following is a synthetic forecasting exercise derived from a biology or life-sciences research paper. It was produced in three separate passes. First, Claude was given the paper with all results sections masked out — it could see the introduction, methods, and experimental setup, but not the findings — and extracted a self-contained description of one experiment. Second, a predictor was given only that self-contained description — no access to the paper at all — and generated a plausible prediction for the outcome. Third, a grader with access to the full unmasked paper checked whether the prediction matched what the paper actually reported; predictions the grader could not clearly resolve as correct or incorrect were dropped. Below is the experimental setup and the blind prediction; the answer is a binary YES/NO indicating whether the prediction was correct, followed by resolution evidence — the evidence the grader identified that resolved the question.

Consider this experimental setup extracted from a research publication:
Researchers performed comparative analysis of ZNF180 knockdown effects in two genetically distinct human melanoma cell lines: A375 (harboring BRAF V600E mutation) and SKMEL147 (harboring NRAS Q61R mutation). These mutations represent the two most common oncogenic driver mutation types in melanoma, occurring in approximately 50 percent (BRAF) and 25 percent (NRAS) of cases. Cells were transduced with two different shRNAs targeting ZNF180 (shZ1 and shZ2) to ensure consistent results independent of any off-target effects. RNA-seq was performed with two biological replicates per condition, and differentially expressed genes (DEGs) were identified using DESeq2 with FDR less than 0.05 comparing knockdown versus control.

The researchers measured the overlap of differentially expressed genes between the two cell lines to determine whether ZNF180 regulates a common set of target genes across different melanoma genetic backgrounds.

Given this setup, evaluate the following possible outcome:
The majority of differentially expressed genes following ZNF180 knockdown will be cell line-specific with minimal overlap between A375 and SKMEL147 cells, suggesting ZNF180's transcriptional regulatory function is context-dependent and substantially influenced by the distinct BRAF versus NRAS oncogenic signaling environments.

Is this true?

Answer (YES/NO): NO